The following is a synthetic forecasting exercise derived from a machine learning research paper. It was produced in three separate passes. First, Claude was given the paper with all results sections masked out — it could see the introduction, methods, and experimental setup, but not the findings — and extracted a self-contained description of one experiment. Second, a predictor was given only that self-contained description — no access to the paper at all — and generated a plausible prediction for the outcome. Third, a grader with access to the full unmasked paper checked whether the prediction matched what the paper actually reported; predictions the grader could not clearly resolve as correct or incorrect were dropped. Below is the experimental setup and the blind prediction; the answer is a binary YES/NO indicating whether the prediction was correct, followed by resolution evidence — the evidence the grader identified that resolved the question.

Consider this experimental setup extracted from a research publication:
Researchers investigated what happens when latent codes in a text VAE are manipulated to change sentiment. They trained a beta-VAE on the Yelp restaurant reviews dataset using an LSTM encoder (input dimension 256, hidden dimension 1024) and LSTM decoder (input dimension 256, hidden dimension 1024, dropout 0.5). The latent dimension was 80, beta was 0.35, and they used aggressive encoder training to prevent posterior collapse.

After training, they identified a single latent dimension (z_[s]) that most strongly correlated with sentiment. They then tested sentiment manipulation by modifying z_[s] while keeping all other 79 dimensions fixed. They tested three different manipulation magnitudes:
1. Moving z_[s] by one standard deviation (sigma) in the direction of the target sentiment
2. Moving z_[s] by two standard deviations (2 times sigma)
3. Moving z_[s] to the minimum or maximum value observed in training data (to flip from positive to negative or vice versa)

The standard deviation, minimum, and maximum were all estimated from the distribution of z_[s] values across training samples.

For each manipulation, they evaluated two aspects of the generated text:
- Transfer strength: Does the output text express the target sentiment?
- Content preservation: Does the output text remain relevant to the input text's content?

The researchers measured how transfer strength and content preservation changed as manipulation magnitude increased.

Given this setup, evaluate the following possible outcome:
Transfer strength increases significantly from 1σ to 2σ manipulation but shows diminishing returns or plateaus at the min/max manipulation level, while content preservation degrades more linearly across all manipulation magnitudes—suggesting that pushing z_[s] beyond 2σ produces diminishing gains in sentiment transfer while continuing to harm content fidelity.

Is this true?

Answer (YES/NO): NO